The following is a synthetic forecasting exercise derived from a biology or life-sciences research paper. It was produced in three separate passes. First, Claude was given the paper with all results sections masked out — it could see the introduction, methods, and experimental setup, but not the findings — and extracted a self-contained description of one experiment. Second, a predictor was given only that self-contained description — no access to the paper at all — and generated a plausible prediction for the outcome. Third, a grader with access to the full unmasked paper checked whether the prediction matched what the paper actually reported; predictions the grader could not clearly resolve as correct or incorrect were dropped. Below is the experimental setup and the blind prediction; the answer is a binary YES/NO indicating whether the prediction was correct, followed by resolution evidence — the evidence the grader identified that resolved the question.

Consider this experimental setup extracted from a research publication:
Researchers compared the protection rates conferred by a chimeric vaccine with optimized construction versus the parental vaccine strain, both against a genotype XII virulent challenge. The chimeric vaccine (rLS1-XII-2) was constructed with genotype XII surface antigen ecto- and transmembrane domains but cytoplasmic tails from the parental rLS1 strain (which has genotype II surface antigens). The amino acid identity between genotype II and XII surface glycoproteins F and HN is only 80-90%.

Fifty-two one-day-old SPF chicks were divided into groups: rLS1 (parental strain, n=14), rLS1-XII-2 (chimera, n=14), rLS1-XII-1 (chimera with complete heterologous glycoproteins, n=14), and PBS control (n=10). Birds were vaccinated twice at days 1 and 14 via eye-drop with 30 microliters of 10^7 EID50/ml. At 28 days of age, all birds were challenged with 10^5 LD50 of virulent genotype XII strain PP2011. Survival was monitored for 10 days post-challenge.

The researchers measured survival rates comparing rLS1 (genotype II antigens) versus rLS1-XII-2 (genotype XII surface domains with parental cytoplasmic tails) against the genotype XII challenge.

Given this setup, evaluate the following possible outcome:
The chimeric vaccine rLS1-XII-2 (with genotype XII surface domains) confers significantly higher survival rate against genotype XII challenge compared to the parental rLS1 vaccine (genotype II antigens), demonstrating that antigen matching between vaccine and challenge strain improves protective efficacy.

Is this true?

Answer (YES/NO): NO